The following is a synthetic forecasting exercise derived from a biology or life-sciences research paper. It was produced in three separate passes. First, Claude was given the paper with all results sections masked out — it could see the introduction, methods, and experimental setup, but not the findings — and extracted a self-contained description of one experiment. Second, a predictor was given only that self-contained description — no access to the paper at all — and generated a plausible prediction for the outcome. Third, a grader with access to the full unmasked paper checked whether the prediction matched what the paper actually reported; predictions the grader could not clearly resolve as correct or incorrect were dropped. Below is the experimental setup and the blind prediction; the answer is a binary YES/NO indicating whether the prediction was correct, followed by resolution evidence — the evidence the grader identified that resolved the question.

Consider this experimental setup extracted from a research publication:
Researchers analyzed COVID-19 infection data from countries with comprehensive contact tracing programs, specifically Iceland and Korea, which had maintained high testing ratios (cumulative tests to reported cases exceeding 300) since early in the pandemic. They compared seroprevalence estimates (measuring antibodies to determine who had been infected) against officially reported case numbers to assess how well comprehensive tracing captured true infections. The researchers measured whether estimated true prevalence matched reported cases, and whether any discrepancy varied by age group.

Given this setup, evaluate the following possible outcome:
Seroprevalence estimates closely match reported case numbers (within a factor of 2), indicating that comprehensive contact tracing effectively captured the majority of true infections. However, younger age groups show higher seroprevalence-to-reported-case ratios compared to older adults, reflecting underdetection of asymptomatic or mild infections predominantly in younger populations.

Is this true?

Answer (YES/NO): YES